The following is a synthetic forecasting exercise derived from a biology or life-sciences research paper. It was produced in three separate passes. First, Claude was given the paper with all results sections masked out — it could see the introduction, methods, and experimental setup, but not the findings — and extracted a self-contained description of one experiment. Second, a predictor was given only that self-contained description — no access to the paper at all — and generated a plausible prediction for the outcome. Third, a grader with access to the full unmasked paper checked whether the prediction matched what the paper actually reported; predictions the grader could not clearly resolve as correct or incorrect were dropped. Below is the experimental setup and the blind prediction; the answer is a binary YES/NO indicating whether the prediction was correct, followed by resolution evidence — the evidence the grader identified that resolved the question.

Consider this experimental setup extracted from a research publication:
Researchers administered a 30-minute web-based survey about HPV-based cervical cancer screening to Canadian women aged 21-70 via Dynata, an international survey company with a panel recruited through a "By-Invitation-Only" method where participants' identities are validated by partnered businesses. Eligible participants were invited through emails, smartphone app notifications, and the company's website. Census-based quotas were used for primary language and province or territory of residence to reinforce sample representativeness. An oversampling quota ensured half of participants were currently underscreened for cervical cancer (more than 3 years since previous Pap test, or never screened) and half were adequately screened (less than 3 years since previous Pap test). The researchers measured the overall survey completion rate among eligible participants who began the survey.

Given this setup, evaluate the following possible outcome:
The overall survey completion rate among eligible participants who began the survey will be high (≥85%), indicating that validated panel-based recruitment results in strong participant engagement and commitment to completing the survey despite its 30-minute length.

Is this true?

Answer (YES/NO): YES